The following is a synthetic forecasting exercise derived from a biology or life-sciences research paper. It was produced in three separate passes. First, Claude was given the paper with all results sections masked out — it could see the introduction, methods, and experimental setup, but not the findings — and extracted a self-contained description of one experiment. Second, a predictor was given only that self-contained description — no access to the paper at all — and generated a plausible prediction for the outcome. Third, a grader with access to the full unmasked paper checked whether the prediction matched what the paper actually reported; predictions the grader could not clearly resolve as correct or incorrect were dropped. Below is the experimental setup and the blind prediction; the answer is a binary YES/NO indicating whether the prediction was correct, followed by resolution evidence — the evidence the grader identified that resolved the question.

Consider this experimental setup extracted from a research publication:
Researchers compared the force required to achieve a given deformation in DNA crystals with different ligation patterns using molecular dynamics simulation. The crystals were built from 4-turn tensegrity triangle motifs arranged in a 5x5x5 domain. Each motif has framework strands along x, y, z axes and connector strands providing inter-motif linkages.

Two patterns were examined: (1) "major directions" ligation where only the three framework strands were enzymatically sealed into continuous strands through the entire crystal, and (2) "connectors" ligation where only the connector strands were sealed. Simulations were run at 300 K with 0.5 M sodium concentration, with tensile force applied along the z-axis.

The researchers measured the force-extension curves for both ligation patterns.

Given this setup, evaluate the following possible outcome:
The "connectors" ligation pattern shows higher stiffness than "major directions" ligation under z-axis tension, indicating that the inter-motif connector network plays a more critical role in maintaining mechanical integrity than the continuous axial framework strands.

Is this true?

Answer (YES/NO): NO